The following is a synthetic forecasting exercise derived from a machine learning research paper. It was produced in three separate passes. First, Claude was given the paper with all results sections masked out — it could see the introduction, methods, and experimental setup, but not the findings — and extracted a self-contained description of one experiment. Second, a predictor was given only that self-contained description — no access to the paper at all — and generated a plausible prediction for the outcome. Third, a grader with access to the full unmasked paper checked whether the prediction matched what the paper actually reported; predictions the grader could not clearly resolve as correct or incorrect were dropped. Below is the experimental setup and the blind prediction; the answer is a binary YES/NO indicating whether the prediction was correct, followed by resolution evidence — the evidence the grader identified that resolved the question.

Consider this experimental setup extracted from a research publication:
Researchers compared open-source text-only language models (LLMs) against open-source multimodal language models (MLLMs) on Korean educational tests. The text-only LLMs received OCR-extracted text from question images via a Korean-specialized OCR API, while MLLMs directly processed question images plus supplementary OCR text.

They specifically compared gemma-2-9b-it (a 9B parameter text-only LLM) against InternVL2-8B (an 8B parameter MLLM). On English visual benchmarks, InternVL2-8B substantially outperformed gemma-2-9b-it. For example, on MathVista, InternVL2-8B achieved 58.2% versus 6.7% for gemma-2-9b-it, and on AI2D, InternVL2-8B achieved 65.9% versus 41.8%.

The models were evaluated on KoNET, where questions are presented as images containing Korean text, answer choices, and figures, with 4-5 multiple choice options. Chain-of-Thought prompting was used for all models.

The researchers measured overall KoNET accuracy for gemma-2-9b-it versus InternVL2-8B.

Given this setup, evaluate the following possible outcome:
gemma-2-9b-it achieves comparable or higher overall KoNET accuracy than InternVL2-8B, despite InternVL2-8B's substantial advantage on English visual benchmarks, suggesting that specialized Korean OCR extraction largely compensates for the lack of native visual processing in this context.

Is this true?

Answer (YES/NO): YES